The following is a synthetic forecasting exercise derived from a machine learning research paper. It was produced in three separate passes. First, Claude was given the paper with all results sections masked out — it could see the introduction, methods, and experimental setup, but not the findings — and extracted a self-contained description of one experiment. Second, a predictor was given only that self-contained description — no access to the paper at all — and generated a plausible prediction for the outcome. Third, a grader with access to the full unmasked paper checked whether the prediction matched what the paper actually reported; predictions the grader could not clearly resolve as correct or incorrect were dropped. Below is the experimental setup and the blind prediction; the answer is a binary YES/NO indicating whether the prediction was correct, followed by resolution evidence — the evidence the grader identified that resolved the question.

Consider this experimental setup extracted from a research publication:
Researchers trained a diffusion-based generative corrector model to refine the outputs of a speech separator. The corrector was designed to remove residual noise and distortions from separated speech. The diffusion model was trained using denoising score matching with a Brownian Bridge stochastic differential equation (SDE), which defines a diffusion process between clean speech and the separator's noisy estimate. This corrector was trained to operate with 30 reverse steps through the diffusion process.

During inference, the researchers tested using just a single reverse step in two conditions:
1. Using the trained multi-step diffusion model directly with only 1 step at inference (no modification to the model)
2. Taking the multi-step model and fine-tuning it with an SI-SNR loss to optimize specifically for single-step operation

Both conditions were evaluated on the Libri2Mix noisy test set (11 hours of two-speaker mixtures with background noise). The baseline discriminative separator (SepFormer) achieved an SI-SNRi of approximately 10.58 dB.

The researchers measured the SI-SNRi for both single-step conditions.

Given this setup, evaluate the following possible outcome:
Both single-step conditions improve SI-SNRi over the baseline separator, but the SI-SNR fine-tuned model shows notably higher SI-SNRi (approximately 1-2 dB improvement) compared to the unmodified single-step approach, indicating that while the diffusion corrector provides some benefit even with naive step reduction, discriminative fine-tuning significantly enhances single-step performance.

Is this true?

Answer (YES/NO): NO